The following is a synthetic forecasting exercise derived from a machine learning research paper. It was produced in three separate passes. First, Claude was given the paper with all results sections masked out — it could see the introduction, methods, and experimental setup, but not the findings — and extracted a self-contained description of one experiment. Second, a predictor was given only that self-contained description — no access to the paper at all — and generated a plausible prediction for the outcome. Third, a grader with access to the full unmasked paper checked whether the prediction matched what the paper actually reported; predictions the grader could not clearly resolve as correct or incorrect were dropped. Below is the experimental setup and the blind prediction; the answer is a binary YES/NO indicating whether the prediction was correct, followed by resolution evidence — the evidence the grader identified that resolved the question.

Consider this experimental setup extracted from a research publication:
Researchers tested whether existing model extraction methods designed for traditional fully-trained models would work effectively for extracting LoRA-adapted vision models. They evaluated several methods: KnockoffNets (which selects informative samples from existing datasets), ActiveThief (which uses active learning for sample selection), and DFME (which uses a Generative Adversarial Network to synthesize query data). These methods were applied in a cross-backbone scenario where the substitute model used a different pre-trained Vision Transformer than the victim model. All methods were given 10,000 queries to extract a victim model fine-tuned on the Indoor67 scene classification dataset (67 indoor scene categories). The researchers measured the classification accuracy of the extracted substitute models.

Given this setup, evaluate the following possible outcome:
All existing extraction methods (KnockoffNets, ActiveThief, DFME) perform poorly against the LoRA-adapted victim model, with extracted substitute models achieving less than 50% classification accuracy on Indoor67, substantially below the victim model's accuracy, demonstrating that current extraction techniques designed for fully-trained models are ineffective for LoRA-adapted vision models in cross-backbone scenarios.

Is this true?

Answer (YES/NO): YES